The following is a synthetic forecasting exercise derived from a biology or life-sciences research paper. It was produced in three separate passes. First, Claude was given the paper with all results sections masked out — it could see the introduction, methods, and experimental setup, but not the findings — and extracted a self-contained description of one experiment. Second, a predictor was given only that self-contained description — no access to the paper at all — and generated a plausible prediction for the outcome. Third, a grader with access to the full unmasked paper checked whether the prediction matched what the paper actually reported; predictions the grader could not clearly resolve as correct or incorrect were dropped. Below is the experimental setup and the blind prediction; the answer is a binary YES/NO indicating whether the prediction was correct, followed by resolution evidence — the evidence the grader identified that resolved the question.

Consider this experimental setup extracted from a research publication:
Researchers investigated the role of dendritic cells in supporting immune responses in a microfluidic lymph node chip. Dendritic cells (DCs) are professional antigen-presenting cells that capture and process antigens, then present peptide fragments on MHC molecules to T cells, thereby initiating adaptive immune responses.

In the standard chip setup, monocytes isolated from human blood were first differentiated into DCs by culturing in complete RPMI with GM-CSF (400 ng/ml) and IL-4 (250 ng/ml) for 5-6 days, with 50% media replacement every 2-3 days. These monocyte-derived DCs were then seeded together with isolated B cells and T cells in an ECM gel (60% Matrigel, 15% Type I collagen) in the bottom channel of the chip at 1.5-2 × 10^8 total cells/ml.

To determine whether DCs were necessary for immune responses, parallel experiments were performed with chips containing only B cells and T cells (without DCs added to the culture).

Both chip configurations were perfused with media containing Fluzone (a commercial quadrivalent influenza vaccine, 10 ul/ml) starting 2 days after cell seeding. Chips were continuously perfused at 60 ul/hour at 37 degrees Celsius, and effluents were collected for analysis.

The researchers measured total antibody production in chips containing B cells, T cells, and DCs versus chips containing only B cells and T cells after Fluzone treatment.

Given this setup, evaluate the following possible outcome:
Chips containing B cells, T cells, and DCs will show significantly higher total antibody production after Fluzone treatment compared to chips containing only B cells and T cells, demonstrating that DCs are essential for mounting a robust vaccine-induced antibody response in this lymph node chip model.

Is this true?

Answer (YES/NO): YES